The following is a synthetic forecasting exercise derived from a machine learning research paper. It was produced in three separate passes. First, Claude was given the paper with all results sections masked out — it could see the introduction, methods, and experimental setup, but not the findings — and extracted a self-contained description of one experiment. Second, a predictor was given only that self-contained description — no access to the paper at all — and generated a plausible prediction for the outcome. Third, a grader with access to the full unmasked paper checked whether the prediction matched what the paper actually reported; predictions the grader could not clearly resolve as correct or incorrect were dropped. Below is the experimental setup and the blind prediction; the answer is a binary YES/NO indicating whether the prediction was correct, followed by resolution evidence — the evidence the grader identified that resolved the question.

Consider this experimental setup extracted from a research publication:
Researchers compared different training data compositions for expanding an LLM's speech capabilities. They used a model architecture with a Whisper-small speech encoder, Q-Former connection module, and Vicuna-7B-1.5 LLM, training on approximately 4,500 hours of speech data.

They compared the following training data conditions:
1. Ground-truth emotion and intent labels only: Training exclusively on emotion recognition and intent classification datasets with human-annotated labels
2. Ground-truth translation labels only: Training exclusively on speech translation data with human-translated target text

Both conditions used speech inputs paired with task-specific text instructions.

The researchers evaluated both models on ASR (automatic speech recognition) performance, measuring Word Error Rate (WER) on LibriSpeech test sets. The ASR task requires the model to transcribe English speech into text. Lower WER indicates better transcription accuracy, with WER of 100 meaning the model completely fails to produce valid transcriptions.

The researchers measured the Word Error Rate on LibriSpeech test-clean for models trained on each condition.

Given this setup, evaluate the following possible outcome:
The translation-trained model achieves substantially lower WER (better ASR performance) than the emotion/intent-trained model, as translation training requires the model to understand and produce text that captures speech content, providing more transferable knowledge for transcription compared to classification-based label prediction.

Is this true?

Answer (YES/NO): NO